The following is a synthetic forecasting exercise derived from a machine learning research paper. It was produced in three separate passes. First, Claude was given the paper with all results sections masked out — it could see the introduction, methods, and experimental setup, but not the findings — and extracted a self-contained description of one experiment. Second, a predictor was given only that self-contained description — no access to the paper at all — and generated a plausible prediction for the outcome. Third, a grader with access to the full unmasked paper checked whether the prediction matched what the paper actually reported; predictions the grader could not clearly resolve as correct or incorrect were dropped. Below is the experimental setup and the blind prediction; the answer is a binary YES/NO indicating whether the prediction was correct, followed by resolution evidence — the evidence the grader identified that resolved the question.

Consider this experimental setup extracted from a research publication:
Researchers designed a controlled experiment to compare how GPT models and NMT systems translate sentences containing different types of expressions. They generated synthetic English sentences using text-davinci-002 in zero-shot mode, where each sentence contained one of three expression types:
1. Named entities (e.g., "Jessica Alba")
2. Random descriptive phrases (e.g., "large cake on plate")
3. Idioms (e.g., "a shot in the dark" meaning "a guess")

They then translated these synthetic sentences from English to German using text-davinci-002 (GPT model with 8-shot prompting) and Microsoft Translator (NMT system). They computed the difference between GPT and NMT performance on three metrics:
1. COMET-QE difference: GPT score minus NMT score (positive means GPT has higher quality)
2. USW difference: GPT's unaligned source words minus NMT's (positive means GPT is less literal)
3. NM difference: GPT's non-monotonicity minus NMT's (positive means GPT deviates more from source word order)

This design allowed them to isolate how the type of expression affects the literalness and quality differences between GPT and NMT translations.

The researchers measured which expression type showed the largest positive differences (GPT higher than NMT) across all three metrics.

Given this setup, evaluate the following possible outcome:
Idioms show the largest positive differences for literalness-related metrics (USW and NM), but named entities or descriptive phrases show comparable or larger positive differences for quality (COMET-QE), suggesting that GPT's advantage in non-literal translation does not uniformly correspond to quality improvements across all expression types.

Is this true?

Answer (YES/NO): NO